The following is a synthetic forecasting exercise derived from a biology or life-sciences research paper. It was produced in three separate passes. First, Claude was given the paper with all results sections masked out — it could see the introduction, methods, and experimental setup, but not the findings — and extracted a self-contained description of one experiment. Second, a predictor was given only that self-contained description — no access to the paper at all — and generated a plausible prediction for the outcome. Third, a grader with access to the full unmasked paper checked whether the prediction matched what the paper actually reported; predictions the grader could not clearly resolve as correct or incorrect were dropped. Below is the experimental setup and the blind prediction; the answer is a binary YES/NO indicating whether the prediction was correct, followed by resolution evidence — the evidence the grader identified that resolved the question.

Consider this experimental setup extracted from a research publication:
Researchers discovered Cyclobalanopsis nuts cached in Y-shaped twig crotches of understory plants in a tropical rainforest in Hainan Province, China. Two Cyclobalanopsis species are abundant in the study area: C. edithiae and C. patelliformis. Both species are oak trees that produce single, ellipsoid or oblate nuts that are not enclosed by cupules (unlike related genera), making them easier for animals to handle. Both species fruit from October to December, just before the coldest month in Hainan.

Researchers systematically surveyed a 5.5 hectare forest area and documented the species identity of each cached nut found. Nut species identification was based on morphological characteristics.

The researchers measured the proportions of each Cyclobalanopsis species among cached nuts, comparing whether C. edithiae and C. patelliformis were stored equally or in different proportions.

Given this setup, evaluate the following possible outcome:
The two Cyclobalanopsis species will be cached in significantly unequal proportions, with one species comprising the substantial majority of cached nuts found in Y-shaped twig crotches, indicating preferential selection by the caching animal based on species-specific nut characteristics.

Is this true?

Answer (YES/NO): NO